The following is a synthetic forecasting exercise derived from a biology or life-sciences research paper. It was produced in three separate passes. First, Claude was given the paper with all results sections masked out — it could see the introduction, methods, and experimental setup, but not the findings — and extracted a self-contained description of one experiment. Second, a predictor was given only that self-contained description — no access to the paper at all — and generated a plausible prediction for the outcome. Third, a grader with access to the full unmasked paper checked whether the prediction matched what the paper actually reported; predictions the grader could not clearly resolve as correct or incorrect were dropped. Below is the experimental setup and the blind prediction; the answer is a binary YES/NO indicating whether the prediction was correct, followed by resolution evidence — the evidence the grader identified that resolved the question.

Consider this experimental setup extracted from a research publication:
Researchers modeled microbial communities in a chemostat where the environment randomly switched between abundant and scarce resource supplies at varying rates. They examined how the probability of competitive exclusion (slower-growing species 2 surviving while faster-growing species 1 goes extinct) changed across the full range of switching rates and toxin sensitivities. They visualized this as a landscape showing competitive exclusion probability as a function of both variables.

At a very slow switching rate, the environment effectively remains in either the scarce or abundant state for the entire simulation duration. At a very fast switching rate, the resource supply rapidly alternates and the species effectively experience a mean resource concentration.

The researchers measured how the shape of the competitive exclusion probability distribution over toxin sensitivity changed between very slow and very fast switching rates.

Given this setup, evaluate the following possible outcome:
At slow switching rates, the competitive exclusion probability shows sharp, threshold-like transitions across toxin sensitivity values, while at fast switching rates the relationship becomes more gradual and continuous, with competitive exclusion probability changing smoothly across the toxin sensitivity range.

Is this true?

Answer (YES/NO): NO